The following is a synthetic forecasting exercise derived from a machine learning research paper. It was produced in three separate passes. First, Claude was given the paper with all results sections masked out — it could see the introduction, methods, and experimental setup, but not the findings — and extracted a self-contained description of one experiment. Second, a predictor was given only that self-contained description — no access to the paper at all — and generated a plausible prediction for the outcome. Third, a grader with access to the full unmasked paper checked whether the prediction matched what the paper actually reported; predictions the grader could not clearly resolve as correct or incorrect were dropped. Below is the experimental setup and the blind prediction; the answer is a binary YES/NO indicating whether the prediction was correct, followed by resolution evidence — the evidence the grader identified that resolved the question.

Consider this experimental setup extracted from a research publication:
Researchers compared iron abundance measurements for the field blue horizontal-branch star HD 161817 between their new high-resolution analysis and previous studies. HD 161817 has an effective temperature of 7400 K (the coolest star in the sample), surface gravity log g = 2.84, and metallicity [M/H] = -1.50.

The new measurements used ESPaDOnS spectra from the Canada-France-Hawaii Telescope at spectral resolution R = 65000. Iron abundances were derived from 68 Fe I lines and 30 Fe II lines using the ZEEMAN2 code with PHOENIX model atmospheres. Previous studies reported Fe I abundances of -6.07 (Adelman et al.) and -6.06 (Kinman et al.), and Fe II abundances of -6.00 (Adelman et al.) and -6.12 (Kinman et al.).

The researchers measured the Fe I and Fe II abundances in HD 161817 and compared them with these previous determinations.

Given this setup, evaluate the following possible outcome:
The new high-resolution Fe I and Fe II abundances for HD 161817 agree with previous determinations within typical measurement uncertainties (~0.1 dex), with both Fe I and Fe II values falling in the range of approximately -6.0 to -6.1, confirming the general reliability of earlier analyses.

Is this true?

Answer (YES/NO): NO